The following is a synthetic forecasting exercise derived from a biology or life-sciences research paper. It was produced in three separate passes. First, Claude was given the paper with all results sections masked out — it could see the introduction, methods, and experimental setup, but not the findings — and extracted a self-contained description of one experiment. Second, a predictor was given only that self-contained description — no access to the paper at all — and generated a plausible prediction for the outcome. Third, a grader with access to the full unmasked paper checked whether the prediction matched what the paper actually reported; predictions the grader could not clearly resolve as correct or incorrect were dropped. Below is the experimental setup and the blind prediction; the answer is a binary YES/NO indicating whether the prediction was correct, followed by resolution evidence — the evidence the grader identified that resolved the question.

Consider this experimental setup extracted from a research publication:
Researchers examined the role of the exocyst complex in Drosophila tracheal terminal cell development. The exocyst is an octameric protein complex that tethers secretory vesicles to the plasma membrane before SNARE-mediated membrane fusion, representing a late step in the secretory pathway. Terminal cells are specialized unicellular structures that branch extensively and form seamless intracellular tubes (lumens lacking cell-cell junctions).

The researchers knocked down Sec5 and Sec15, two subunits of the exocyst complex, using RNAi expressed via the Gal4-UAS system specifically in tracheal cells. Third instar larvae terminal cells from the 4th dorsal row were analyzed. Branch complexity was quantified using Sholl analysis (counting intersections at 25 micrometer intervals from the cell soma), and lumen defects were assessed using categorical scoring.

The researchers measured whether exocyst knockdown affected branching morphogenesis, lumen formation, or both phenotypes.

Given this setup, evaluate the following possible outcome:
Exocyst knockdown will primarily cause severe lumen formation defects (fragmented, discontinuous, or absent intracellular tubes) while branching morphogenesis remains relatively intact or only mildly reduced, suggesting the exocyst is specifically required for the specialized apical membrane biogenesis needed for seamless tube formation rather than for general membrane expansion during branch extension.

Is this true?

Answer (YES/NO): NO